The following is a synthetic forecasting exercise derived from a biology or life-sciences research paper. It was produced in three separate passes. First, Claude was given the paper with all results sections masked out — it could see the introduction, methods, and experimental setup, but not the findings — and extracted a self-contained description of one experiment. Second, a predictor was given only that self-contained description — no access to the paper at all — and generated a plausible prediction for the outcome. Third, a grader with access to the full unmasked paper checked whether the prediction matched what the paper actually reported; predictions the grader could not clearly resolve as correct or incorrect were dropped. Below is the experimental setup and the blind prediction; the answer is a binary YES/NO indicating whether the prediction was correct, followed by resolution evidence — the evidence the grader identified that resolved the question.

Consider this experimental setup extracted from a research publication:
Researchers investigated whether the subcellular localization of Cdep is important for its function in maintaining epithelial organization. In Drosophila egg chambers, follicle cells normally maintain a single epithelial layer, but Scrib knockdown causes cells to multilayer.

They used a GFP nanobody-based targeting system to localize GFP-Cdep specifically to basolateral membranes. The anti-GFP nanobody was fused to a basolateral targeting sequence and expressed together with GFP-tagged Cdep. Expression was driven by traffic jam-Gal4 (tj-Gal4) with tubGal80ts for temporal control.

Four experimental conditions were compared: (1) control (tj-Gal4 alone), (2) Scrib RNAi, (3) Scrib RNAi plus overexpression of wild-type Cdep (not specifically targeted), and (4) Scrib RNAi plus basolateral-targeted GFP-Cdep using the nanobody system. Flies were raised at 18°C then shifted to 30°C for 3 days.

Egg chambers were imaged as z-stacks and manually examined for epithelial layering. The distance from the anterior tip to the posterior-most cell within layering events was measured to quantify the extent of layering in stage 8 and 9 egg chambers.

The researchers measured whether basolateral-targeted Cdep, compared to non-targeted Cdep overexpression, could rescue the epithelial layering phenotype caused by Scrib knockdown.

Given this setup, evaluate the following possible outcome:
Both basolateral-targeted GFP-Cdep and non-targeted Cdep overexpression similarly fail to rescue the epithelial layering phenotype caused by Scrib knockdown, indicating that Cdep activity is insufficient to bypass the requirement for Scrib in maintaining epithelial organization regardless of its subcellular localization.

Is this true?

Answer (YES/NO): NO